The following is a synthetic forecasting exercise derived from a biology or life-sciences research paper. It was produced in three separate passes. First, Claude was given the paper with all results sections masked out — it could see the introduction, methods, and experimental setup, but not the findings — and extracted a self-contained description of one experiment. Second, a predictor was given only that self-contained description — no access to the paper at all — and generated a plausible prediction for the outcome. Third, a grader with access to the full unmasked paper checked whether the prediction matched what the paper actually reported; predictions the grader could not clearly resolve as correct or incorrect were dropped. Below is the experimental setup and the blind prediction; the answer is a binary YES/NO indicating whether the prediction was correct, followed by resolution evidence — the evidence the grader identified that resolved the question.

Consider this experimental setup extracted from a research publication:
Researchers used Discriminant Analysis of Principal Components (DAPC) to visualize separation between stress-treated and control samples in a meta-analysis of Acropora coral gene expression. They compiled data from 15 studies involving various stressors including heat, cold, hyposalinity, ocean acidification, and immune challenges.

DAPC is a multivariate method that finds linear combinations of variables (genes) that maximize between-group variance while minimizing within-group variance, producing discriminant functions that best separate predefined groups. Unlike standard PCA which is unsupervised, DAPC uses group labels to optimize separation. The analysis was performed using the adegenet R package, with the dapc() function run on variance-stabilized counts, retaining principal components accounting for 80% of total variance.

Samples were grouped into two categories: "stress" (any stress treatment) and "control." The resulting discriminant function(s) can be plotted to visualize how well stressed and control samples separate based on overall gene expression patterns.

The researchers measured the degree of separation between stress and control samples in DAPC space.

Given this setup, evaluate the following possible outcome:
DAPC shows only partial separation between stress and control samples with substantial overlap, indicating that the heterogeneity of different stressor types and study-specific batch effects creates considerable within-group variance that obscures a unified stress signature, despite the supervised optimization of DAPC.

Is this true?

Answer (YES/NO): NO